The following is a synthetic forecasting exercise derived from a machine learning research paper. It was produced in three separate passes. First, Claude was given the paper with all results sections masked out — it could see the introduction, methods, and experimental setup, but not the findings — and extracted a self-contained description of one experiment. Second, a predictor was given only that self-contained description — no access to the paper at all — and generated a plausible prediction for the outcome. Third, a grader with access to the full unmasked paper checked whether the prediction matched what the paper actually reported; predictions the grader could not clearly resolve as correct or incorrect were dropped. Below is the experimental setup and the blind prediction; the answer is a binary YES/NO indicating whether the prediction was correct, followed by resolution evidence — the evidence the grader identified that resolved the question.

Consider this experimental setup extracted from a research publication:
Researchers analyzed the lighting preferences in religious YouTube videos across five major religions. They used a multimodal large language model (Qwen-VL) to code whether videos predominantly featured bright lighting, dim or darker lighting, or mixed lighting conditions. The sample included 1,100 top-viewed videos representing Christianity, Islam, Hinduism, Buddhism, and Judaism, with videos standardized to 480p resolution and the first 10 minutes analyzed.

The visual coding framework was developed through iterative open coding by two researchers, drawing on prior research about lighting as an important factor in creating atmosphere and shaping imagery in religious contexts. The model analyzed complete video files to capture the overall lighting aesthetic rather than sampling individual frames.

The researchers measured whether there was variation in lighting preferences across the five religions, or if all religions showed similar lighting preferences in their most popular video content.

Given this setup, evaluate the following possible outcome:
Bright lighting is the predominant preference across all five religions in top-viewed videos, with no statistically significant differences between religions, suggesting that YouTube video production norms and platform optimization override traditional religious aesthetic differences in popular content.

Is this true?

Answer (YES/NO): NO